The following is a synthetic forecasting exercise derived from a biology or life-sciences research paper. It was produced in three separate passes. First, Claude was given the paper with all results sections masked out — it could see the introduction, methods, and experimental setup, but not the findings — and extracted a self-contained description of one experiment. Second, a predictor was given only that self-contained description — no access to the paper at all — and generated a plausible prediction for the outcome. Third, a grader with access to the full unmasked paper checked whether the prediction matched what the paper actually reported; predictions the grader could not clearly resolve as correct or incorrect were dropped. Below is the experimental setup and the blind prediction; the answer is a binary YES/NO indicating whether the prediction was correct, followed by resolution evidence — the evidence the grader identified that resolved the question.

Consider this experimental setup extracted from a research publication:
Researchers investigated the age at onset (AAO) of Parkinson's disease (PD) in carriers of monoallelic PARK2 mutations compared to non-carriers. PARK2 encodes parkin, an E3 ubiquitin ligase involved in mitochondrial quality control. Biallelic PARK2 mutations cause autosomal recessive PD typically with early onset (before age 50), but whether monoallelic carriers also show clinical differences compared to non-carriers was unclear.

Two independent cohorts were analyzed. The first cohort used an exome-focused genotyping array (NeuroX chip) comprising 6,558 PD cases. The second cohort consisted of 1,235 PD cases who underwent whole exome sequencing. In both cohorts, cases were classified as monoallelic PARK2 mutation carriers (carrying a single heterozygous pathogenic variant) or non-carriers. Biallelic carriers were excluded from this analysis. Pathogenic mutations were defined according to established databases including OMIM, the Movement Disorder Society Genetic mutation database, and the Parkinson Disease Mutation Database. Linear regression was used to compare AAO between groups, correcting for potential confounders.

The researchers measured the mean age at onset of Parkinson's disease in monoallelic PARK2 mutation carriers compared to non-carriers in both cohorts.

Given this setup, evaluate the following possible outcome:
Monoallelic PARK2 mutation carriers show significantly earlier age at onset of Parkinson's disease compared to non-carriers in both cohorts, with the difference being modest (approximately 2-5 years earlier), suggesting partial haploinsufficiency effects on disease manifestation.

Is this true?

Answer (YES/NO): NO